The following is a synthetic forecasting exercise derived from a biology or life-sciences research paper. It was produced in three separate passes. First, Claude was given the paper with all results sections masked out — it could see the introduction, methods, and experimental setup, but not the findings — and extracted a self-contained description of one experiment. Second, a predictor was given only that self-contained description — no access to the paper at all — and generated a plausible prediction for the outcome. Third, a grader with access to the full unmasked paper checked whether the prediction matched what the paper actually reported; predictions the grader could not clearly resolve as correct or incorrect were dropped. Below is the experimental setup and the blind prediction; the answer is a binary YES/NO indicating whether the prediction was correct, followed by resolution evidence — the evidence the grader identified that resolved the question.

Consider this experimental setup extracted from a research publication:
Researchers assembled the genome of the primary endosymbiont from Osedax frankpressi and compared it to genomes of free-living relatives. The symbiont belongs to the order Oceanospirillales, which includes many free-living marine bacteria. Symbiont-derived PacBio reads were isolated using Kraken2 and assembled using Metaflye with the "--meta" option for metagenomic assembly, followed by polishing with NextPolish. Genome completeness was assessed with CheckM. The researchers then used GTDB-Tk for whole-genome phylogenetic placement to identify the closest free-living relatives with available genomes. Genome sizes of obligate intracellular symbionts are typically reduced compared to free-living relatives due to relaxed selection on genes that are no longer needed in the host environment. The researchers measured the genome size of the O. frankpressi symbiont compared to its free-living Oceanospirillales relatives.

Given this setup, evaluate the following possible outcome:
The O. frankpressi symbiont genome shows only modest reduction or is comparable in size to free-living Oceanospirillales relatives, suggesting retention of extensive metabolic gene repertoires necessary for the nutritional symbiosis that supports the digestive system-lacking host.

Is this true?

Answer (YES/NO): YES